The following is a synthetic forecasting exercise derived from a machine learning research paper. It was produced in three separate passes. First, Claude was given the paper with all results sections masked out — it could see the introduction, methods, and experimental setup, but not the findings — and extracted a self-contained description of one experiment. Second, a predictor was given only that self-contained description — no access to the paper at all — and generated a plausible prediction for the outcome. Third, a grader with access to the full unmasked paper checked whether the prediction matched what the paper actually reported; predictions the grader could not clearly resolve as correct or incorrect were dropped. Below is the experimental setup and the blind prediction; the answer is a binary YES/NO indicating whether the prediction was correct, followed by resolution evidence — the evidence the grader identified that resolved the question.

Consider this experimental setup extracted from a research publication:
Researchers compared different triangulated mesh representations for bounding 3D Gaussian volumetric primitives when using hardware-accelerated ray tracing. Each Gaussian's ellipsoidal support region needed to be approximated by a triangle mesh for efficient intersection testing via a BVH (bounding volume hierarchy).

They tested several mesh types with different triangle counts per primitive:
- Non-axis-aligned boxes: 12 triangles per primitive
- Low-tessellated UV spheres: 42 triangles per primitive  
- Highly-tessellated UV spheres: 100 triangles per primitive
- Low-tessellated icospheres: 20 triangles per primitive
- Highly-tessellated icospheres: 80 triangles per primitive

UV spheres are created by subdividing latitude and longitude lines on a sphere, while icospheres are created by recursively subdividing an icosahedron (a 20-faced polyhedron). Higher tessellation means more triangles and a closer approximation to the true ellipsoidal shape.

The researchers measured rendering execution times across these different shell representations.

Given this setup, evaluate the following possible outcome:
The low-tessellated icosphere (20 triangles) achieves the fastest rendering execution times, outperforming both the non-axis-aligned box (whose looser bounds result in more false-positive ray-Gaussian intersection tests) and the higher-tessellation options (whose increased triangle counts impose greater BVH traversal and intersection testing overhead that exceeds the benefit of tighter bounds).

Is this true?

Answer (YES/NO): YES